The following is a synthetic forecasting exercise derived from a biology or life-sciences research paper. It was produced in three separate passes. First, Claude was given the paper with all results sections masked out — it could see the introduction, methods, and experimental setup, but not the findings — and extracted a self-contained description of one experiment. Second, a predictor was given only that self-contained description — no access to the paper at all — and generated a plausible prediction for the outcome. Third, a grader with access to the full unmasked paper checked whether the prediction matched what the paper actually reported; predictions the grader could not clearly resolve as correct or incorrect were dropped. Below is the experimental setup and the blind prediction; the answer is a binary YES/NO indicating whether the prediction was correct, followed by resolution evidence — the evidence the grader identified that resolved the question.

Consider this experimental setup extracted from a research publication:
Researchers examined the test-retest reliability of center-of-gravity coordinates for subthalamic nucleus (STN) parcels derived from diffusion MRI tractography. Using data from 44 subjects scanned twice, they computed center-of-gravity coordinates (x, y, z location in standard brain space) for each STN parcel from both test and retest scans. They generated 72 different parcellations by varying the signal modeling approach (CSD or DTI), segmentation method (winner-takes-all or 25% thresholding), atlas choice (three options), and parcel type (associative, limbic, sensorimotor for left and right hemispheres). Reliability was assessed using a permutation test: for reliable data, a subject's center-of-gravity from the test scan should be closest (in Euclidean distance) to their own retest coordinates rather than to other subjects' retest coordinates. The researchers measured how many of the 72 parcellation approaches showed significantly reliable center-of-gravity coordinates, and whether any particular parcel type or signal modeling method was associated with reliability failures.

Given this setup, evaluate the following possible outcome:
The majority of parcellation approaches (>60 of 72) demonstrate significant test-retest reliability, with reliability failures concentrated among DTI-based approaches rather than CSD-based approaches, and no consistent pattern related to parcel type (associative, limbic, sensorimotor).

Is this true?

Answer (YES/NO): NO